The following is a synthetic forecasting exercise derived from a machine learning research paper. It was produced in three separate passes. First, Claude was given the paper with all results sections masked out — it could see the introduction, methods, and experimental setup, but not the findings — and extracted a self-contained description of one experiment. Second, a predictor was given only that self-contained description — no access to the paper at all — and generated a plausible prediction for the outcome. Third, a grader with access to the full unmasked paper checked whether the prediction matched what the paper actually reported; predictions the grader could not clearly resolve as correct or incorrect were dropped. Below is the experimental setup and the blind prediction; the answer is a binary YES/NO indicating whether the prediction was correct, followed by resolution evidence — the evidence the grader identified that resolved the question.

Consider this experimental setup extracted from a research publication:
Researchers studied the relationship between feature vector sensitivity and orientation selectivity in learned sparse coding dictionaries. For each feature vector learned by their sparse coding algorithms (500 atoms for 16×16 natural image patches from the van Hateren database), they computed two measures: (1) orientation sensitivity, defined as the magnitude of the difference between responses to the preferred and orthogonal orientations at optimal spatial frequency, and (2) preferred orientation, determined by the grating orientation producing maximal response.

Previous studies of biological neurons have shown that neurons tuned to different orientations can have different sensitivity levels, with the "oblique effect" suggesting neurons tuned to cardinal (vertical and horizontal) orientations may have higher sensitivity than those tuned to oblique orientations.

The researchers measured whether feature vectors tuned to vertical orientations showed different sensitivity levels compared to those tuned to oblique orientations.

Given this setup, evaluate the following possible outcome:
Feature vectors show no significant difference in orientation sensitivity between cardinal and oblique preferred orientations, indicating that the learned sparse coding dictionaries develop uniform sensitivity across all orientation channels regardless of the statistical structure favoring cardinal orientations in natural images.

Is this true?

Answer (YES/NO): NO